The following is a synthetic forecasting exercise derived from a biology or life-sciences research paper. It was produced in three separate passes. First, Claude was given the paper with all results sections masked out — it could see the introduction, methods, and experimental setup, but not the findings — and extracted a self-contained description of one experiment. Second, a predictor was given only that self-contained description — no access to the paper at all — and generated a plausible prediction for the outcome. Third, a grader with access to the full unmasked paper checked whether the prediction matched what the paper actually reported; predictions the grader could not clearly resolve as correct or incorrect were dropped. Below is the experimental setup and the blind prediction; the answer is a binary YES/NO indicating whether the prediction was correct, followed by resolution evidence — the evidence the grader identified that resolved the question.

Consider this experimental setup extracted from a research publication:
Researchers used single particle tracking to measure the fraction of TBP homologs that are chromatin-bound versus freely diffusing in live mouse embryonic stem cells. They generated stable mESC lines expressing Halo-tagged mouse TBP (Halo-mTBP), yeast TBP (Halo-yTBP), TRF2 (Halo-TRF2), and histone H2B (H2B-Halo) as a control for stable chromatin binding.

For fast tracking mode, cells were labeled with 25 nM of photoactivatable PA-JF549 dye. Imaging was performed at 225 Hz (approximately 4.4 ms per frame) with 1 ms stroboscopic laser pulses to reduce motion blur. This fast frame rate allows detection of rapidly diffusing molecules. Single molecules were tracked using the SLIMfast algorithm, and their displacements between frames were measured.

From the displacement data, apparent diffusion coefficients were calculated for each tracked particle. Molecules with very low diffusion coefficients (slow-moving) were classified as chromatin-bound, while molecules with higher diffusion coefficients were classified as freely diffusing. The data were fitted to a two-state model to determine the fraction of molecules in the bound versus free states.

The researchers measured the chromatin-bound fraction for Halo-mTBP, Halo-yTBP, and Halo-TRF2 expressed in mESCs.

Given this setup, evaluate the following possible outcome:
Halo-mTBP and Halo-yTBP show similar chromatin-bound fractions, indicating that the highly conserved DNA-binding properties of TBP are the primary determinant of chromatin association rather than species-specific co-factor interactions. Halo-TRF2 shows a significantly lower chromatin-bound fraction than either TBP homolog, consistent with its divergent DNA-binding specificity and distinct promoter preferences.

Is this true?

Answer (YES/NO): NO